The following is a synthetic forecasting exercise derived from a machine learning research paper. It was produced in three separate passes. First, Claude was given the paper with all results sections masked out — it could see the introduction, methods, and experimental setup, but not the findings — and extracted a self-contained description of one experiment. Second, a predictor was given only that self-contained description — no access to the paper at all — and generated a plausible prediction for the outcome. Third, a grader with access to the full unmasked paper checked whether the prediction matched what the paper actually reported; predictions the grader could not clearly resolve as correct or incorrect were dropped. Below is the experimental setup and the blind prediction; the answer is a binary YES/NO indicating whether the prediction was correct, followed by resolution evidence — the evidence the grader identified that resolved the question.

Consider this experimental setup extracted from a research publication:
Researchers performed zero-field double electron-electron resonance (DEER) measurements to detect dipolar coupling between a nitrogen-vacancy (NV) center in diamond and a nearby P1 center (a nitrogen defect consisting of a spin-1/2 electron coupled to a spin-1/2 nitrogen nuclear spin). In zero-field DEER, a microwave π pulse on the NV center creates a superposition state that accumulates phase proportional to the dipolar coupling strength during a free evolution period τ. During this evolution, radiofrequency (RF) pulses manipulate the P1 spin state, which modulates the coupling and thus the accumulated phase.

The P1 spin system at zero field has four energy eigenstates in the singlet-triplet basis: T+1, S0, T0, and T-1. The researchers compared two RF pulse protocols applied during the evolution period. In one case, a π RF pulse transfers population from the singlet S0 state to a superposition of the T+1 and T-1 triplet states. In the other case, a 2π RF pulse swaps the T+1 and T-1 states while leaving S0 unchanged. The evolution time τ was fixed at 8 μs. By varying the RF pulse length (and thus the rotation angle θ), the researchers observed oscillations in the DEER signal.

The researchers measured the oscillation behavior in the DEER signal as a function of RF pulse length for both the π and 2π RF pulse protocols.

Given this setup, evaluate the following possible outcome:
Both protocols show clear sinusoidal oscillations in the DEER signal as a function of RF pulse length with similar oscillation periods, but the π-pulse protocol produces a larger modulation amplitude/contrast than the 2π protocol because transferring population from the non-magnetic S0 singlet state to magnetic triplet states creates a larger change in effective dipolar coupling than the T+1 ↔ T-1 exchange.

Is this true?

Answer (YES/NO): NO